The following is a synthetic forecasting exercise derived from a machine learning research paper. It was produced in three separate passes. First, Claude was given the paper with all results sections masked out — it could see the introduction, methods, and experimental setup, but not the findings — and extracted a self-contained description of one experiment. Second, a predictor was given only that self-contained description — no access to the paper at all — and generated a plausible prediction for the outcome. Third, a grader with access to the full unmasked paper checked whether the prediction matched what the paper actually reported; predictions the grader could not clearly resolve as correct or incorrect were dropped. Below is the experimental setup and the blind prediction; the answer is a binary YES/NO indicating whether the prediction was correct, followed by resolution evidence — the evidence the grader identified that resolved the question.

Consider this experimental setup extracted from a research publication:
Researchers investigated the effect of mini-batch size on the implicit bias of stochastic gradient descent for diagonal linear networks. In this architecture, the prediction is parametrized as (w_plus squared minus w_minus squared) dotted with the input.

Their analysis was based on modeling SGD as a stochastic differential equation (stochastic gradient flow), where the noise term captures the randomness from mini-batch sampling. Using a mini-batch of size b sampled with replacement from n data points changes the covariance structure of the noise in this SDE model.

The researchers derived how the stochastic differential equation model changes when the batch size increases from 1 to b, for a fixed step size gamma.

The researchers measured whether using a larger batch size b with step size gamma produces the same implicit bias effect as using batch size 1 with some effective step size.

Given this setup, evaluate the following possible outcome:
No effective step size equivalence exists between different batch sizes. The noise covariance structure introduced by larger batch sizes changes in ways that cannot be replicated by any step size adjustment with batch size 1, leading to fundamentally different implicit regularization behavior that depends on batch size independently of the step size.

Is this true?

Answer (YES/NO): NO